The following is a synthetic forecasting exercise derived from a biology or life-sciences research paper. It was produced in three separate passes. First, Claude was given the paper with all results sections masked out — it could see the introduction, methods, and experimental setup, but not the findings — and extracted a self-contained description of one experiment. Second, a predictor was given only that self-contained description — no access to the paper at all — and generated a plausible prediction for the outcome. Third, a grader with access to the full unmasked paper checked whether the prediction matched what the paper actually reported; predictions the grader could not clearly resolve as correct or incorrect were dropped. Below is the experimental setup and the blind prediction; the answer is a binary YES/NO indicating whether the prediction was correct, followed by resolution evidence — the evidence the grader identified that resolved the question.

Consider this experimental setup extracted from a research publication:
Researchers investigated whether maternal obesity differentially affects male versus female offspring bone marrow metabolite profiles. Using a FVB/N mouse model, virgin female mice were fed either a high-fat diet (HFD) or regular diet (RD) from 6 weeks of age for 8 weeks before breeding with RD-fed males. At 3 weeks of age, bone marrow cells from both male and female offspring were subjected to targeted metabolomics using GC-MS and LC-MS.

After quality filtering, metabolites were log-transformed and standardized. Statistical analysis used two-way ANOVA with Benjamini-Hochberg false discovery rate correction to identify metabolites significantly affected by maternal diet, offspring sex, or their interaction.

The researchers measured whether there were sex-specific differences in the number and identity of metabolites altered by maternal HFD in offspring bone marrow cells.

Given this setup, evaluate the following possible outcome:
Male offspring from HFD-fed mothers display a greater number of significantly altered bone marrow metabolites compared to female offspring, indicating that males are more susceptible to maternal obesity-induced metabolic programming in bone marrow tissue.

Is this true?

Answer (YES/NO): NO